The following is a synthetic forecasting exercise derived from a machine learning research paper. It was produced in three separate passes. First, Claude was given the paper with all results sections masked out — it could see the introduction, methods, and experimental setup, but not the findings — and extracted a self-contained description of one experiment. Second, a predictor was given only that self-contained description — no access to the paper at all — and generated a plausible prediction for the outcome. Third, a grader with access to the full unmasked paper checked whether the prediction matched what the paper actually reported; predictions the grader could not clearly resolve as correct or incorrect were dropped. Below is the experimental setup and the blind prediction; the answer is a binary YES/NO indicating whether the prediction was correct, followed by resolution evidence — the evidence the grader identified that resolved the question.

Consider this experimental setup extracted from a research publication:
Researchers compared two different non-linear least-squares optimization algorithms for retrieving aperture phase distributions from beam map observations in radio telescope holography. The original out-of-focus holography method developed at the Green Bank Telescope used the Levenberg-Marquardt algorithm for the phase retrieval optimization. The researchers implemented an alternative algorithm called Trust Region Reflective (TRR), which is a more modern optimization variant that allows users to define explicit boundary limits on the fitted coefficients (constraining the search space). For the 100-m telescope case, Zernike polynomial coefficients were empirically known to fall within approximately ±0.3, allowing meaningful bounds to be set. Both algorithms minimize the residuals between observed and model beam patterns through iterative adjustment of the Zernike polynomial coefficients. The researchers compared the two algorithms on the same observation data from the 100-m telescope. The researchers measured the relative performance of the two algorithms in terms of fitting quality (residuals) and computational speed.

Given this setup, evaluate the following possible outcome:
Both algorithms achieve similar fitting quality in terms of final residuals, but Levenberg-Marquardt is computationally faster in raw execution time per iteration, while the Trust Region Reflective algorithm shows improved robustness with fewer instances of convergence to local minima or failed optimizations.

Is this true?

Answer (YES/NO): NO